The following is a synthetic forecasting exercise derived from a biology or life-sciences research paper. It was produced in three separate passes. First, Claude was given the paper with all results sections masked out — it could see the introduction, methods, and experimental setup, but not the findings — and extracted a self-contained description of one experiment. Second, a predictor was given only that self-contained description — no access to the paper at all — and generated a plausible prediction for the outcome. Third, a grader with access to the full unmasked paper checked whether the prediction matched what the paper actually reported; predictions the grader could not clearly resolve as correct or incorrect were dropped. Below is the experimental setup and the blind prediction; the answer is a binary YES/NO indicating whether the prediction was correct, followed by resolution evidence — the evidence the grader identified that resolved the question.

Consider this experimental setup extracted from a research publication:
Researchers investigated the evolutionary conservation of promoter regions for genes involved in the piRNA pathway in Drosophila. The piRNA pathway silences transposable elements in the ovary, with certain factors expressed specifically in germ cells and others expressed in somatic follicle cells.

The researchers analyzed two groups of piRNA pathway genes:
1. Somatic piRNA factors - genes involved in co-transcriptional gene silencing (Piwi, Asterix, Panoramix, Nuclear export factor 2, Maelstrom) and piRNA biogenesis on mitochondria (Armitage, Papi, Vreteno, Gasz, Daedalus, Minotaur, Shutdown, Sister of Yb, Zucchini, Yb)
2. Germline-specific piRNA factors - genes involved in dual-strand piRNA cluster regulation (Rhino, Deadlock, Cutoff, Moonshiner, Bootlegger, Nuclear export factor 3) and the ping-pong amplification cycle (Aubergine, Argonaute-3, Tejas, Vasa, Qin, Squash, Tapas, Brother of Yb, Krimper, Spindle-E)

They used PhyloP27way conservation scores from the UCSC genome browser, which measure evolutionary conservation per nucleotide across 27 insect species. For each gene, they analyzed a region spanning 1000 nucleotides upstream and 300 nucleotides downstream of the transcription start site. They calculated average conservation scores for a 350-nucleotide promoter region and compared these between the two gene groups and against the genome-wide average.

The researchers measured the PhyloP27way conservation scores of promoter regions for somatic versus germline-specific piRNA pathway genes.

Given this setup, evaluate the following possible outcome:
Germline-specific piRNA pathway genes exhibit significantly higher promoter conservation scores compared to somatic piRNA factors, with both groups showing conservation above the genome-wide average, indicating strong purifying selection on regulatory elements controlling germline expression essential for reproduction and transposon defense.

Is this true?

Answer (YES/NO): NO